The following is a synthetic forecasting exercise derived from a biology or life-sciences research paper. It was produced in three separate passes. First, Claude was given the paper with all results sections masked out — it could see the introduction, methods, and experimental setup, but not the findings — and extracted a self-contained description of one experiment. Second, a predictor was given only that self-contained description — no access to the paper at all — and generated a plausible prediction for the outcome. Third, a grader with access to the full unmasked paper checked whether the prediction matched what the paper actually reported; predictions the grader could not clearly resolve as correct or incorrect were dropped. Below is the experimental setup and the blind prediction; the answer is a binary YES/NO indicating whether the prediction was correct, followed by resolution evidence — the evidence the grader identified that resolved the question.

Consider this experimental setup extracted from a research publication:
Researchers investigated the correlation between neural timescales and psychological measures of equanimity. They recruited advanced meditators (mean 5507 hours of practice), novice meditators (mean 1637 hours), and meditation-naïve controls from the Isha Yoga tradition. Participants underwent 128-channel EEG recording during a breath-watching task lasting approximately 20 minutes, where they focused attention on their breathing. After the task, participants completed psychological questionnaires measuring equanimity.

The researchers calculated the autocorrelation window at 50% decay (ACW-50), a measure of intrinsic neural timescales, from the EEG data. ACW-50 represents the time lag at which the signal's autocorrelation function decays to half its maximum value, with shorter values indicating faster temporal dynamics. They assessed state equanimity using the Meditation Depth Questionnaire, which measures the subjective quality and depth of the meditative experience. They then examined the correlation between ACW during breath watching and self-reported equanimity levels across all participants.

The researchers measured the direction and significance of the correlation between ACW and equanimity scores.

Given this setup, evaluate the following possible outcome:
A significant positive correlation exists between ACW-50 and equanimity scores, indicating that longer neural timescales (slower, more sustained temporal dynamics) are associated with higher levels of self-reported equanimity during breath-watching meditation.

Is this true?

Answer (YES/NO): NO